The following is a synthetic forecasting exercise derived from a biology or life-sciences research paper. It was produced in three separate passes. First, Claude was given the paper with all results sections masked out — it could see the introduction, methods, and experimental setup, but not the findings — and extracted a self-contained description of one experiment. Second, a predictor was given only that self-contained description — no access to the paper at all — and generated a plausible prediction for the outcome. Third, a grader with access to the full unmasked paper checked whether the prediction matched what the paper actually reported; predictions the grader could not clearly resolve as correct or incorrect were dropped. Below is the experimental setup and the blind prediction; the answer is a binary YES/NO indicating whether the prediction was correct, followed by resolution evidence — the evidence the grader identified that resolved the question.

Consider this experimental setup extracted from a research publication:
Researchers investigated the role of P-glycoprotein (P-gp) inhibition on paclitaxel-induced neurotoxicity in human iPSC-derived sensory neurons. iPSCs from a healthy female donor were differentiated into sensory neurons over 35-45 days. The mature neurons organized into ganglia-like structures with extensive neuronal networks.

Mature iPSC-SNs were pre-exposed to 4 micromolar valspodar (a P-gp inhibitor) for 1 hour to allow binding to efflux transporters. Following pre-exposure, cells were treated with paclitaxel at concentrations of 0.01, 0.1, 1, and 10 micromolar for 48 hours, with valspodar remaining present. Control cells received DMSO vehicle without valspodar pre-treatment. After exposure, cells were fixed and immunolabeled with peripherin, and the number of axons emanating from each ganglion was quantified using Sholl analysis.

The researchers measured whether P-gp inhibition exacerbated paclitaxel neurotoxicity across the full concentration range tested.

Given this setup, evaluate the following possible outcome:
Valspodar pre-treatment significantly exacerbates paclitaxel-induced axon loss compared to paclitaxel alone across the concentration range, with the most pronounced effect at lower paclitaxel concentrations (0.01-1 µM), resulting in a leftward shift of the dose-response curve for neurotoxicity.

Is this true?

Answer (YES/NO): NO